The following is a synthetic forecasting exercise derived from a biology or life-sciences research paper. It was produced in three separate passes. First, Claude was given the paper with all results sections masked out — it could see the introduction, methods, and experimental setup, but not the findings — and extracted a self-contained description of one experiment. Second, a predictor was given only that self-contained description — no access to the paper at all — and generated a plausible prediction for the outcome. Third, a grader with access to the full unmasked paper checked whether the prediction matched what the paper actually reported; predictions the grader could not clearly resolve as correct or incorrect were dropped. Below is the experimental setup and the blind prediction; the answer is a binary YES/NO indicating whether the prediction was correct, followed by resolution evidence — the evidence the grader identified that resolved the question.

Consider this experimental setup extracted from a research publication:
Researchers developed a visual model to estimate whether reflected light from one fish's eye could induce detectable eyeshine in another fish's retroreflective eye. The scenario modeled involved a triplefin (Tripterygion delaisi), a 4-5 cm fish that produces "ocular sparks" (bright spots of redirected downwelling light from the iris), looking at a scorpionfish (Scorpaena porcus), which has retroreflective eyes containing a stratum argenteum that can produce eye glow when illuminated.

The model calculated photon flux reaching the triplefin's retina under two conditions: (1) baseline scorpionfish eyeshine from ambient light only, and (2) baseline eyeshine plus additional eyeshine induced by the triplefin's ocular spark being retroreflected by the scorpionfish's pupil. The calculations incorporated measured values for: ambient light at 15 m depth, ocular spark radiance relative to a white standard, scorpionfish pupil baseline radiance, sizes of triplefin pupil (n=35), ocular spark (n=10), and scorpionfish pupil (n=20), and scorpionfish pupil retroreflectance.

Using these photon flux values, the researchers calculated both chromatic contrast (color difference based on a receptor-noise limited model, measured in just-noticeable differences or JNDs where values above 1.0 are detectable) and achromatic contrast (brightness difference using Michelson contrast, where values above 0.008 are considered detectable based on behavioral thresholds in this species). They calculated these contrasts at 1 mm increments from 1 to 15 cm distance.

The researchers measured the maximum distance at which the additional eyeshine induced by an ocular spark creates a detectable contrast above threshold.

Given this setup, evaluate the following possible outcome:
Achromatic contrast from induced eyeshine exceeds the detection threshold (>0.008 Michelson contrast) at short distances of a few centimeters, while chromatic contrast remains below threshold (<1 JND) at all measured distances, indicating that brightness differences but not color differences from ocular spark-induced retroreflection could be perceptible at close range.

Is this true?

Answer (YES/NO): YES